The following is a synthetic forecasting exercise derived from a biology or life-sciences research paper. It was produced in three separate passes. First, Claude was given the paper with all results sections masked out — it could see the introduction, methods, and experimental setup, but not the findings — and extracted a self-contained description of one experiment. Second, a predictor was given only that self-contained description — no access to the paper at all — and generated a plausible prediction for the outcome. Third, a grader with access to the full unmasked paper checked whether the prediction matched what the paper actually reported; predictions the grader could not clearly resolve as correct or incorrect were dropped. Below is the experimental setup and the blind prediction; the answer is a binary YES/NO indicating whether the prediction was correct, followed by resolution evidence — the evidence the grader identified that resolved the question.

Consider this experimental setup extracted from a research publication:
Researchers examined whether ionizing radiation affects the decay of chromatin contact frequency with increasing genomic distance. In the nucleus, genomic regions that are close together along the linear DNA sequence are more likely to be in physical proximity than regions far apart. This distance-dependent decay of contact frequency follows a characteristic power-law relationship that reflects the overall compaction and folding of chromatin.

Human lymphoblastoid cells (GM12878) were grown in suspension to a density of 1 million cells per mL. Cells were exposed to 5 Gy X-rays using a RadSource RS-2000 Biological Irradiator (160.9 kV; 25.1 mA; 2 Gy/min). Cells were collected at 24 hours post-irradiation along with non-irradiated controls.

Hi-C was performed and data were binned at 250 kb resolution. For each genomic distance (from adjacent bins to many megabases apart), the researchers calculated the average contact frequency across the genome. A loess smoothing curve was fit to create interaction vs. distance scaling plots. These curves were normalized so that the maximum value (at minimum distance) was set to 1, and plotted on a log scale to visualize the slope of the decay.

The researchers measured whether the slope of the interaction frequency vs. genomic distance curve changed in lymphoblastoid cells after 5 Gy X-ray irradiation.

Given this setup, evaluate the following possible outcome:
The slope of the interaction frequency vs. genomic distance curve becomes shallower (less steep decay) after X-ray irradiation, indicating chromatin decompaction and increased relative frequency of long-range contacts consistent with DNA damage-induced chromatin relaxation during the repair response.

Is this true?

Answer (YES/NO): NO